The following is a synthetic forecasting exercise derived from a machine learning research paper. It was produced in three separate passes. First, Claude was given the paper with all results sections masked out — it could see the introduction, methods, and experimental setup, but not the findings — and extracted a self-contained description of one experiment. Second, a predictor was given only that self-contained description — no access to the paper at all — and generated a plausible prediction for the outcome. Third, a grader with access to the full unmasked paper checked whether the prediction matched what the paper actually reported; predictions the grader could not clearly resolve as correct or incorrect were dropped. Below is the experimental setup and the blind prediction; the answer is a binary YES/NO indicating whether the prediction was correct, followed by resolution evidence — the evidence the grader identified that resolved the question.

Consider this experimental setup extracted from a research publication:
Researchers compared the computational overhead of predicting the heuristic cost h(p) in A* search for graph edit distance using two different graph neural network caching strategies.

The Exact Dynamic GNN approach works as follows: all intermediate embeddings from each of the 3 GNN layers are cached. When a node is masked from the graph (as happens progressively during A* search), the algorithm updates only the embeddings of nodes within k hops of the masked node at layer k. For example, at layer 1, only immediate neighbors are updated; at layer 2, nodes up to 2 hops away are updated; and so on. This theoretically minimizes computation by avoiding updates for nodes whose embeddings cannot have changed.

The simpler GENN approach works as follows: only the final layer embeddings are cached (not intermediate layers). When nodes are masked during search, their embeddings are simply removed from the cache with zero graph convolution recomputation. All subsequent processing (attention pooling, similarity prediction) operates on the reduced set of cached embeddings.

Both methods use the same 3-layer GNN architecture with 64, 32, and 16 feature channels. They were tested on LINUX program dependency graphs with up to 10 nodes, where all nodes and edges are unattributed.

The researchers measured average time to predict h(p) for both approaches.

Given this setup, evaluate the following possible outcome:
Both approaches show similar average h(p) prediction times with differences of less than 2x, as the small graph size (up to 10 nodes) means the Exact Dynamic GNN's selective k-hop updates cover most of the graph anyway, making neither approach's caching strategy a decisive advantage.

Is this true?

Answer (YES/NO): NO